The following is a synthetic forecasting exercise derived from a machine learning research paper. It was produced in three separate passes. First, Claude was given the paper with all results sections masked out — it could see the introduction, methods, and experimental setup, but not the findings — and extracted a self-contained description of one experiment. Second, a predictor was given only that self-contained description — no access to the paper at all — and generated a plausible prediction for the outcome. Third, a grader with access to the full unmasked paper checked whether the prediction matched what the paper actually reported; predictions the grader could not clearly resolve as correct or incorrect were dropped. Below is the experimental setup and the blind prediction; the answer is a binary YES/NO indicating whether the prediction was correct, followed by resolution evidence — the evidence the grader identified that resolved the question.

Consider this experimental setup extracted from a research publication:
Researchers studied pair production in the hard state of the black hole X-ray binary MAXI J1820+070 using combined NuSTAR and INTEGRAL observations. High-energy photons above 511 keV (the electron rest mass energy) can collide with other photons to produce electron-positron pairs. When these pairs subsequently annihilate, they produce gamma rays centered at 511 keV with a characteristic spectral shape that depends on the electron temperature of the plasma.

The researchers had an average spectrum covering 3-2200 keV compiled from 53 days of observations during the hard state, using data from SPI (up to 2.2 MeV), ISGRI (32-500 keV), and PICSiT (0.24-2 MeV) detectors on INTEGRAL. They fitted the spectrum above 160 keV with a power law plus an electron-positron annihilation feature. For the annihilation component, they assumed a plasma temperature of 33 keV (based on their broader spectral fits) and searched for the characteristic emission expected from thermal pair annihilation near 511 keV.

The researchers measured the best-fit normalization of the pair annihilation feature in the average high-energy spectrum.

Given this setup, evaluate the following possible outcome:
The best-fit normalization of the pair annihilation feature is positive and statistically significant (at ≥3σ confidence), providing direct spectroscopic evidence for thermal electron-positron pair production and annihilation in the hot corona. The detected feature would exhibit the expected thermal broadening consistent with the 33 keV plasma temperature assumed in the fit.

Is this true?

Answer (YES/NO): NO